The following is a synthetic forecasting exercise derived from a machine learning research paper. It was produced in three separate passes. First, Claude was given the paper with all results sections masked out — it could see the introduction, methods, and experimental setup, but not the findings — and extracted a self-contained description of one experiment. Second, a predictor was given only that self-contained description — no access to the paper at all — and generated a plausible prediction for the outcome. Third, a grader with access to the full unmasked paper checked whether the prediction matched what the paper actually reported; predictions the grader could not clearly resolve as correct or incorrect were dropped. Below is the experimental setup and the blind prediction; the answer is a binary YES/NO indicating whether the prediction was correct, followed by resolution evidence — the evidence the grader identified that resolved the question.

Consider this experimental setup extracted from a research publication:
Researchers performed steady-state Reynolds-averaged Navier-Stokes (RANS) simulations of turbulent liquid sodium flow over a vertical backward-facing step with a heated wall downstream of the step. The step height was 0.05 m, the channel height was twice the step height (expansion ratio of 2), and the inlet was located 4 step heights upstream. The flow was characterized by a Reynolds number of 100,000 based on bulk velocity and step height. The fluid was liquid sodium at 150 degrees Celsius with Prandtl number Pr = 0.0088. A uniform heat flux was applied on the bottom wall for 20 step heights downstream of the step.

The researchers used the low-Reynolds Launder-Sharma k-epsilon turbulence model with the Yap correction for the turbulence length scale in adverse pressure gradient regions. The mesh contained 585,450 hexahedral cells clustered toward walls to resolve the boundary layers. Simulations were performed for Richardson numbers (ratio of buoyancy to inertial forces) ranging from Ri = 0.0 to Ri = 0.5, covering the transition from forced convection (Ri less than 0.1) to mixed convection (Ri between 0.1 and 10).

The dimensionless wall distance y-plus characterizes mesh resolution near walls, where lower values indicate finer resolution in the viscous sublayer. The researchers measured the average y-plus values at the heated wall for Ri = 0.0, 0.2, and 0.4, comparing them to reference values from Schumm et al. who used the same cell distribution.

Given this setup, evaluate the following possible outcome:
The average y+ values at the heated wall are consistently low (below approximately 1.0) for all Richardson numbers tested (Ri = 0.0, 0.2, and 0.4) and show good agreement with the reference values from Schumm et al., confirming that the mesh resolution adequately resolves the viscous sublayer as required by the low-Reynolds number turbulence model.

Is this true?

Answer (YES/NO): NO